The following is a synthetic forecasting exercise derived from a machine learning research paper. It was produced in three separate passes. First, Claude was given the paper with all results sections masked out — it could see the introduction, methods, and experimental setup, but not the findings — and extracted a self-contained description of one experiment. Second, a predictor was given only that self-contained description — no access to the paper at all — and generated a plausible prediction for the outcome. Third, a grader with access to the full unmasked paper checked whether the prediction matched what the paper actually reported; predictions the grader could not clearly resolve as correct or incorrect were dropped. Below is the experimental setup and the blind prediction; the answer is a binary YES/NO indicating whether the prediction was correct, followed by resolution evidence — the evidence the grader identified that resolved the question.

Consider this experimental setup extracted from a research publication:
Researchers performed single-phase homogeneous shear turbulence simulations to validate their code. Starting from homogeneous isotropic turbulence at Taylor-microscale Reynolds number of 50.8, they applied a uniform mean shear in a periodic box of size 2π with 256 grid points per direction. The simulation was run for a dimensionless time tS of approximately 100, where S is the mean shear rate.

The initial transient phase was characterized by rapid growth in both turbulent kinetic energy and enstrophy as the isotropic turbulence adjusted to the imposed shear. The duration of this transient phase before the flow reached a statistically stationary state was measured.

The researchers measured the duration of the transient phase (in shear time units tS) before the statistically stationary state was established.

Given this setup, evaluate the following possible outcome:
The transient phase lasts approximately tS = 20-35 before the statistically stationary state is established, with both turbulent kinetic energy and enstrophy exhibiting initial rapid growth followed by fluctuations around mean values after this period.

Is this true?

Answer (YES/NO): YES